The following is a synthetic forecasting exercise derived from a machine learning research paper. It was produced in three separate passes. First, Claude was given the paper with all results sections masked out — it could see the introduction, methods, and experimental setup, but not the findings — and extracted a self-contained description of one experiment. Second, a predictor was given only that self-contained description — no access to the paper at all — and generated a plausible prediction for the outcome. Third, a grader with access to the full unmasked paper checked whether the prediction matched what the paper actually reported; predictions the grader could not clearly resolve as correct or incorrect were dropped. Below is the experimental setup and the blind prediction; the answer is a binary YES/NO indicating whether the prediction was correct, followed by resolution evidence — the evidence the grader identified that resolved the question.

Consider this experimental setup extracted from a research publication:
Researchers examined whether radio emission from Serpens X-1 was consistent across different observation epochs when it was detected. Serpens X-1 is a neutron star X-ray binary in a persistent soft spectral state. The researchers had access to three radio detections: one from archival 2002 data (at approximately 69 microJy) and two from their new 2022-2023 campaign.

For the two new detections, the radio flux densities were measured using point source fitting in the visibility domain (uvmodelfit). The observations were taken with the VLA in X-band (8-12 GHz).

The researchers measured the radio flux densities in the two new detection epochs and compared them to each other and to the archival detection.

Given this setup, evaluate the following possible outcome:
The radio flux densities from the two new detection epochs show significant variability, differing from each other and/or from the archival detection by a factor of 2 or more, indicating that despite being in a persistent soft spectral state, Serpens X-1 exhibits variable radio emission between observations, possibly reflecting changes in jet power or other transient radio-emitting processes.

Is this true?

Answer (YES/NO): YES